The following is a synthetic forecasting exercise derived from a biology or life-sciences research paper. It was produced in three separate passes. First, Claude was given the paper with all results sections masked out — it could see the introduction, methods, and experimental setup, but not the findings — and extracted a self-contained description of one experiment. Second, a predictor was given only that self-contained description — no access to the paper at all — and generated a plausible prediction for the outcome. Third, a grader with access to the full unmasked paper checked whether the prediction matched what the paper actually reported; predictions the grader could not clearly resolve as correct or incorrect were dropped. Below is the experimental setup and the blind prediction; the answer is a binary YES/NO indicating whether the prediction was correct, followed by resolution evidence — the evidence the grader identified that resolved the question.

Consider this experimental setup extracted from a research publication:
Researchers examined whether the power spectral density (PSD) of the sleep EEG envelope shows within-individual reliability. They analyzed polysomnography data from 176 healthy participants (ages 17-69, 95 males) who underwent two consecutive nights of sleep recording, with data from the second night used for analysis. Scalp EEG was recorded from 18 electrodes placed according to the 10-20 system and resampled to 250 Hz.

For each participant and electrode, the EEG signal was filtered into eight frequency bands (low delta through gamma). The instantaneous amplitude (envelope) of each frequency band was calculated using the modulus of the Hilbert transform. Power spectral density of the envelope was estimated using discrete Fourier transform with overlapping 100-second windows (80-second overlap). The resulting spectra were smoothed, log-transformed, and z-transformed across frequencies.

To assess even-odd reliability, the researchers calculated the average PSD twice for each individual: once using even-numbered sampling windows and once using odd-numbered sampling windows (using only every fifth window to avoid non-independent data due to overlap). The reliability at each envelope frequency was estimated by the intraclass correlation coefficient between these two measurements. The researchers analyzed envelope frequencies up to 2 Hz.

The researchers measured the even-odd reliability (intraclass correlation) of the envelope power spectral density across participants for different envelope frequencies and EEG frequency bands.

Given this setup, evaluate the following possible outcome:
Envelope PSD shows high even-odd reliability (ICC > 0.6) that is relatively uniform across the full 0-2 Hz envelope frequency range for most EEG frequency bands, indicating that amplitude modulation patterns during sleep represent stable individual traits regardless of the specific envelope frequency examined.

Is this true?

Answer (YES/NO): YES